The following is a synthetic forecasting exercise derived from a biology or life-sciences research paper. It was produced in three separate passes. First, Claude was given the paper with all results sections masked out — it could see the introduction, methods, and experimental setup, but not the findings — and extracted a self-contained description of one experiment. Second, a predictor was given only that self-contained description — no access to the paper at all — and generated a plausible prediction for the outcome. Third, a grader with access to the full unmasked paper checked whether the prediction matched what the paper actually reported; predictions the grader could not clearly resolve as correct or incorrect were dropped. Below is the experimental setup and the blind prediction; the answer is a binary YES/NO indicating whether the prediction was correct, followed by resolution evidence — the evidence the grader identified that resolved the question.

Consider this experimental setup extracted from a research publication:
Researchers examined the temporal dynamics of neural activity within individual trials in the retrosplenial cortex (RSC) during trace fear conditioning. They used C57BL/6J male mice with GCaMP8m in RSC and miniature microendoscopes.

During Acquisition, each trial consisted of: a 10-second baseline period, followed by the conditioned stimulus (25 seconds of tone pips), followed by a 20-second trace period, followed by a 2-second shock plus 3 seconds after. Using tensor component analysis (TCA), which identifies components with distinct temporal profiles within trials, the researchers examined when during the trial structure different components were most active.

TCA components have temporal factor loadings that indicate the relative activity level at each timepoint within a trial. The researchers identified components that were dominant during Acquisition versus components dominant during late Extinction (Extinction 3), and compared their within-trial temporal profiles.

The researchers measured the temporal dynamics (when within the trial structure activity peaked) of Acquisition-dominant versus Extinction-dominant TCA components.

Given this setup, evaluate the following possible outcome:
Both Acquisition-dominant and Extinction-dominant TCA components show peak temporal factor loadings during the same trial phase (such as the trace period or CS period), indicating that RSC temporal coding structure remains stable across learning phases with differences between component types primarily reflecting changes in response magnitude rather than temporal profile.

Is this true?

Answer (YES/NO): NO